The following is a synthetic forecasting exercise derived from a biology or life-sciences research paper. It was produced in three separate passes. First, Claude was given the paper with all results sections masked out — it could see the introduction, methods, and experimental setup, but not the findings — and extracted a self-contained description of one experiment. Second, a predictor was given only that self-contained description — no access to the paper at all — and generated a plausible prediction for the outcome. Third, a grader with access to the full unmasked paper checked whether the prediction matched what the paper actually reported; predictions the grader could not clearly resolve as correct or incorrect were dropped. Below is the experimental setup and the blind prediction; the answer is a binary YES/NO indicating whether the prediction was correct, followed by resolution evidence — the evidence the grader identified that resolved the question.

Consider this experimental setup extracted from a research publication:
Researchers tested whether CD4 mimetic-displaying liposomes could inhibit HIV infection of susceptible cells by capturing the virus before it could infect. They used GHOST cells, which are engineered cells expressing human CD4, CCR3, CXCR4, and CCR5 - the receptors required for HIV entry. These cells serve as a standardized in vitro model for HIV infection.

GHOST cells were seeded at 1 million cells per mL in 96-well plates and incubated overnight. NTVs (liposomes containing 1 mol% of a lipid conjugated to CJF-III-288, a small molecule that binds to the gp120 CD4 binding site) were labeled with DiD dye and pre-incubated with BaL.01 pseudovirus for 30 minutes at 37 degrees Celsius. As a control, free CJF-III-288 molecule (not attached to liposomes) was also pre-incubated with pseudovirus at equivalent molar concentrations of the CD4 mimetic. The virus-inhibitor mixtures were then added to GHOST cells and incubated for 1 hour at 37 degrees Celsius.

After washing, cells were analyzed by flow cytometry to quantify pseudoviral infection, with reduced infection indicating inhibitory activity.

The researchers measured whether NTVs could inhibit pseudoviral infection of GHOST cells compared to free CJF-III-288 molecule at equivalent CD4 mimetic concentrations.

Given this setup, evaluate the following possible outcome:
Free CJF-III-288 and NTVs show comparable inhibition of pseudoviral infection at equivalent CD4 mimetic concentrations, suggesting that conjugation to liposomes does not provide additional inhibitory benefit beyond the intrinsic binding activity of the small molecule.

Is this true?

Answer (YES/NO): NO